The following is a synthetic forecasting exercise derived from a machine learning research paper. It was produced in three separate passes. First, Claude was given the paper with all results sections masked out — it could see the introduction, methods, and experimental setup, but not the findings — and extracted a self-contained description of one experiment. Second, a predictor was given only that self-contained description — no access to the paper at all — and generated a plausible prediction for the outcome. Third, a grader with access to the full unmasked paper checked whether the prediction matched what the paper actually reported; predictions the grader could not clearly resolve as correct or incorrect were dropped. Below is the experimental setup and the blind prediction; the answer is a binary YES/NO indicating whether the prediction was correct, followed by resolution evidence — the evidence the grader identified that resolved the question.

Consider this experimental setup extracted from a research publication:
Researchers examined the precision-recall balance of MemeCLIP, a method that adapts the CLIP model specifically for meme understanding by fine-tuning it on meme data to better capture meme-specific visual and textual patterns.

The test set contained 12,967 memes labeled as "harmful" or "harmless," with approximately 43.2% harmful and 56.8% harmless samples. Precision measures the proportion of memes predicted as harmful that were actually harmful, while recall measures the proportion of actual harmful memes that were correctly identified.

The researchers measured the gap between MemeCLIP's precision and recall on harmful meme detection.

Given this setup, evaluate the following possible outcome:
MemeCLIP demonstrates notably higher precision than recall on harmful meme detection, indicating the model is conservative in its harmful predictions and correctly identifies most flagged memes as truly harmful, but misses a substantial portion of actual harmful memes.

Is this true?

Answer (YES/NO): NO